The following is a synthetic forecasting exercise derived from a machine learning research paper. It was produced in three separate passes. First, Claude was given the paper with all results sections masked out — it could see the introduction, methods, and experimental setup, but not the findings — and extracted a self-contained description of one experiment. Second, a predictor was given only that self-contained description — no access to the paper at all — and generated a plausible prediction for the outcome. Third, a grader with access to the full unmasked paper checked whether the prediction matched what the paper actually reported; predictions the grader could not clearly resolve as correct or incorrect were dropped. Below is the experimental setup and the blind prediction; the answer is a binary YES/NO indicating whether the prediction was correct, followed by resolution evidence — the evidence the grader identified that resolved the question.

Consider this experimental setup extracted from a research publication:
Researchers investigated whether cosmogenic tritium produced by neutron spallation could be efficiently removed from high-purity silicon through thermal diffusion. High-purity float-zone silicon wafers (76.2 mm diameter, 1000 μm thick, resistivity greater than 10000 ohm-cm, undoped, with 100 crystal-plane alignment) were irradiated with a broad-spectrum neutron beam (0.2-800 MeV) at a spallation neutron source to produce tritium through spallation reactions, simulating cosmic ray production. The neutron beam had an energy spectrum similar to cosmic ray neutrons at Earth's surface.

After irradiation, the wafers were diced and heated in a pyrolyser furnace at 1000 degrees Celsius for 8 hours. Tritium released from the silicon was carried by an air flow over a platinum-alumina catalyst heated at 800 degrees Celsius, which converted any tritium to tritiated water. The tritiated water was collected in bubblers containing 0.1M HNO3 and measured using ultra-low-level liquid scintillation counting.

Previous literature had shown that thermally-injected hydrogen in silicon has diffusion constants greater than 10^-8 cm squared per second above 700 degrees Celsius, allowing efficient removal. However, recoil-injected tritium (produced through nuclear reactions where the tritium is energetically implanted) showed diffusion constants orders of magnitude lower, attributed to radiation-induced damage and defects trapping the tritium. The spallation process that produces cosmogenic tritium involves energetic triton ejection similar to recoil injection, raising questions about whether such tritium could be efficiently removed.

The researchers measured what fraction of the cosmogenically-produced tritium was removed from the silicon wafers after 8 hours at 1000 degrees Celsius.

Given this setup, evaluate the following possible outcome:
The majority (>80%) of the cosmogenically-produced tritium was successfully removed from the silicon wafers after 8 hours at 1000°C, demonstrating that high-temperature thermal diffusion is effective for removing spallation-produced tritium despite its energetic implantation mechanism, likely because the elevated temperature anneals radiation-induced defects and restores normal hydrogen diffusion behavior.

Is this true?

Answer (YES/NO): YES